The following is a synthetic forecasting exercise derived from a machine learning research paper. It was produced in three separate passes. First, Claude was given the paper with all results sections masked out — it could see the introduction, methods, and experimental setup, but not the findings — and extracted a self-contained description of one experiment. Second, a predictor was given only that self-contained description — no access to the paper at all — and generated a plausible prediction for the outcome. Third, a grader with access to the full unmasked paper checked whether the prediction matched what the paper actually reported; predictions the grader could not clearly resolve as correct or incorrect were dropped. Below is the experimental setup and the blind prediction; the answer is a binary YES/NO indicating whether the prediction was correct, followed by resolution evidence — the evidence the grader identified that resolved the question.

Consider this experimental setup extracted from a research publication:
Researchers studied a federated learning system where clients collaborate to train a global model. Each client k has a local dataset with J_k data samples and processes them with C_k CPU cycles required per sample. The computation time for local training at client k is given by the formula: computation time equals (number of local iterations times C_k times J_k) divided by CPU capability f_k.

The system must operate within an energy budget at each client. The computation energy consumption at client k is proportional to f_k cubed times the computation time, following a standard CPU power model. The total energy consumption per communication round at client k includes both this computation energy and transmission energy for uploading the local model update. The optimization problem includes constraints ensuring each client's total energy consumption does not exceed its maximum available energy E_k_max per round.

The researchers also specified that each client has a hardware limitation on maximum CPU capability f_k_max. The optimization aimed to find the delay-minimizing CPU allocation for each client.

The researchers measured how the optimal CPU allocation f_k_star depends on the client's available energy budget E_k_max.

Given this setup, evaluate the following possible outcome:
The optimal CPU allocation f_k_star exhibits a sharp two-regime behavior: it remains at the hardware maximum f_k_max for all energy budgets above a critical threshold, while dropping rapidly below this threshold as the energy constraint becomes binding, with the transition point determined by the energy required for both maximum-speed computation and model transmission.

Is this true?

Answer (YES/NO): NO